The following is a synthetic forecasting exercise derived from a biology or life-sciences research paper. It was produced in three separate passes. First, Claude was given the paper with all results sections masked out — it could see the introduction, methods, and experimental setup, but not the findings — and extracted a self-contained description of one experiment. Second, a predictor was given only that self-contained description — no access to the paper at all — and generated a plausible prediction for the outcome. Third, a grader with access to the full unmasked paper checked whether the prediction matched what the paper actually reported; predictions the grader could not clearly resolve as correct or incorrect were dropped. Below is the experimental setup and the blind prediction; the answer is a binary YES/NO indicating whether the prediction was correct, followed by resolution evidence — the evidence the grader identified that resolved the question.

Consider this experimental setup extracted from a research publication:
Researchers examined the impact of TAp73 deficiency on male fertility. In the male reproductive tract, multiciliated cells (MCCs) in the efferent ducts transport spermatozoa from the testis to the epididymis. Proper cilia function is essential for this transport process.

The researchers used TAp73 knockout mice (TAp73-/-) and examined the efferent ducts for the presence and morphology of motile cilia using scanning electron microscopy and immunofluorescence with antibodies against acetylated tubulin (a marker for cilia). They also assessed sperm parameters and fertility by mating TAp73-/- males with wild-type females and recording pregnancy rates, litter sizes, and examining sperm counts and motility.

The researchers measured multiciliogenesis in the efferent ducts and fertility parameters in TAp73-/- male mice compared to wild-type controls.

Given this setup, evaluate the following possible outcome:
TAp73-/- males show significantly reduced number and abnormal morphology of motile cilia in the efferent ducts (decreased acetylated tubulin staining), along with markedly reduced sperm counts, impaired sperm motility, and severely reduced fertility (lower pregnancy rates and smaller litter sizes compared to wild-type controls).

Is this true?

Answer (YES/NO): NO